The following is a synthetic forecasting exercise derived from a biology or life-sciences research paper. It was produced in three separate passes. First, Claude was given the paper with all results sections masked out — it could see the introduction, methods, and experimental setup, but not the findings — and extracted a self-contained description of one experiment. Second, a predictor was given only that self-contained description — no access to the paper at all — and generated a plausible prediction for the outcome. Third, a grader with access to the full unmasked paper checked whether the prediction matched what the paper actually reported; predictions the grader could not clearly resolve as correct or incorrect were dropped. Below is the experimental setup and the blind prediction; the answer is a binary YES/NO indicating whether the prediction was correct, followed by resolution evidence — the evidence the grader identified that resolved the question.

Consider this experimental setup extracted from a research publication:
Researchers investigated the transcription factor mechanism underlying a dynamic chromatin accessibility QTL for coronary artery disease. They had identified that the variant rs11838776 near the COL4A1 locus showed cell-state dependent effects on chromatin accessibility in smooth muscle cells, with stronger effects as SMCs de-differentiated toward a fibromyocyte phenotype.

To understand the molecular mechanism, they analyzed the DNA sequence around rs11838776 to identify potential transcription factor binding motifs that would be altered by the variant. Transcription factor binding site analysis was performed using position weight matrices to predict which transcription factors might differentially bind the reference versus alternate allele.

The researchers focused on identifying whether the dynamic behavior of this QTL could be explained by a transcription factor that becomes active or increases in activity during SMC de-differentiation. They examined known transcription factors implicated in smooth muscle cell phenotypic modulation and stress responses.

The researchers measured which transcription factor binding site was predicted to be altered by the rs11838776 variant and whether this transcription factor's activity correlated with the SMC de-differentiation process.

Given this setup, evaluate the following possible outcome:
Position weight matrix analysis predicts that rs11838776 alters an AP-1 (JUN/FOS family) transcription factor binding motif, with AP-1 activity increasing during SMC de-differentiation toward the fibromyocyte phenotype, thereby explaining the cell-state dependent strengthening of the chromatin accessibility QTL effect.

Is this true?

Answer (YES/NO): NO